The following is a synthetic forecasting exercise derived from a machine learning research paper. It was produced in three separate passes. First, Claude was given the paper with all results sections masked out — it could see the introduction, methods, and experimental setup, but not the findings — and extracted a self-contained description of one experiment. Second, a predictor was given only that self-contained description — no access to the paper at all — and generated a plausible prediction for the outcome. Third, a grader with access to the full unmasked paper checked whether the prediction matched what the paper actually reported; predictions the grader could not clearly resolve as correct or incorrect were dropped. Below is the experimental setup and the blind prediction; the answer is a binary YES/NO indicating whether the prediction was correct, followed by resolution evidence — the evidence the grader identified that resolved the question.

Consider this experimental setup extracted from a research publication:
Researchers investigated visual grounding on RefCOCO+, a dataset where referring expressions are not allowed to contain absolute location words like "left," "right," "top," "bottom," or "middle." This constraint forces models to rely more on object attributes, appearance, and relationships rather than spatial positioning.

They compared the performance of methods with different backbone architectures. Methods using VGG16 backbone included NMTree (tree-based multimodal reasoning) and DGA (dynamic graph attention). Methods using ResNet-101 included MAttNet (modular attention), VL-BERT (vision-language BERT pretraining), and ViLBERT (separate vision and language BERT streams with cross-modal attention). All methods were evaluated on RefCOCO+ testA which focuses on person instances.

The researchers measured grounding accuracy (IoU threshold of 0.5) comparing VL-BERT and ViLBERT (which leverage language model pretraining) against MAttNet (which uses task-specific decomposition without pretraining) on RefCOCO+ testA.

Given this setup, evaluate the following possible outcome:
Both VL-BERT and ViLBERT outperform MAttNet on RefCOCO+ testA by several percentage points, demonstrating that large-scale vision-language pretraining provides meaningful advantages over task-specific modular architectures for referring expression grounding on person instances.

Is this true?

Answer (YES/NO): NO